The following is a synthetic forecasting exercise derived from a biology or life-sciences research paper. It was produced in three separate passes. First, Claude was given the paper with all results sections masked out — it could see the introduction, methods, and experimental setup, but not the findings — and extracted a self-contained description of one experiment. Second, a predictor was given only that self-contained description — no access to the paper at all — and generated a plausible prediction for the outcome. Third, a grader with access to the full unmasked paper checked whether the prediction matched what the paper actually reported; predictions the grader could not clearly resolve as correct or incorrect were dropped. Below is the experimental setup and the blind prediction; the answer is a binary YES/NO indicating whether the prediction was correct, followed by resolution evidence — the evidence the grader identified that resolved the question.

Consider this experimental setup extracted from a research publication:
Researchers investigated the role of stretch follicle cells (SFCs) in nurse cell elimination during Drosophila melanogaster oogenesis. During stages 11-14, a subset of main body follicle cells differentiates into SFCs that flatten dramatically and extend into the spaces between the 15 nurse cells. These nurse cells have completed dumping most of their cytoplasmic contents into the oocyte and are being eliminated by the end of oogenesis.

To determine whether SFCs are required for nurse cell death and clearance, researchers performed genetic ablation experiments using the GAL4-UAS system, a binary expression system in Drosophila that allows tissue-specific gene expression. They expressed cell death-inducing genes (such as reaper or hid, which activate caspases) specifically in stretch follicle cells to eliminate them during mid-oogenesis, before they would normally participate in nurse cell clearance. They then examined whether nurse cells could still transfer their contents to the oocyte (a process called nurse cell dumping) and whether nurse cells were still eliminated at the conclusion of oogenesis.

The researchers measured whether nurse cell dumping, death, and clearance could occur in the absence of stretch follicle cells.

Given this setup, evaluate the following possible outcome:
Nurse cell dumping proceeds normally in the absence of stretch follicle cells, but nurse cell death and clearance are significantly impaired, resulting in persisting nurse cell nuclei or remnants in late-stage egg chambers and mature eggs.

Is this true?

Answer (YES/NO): NO